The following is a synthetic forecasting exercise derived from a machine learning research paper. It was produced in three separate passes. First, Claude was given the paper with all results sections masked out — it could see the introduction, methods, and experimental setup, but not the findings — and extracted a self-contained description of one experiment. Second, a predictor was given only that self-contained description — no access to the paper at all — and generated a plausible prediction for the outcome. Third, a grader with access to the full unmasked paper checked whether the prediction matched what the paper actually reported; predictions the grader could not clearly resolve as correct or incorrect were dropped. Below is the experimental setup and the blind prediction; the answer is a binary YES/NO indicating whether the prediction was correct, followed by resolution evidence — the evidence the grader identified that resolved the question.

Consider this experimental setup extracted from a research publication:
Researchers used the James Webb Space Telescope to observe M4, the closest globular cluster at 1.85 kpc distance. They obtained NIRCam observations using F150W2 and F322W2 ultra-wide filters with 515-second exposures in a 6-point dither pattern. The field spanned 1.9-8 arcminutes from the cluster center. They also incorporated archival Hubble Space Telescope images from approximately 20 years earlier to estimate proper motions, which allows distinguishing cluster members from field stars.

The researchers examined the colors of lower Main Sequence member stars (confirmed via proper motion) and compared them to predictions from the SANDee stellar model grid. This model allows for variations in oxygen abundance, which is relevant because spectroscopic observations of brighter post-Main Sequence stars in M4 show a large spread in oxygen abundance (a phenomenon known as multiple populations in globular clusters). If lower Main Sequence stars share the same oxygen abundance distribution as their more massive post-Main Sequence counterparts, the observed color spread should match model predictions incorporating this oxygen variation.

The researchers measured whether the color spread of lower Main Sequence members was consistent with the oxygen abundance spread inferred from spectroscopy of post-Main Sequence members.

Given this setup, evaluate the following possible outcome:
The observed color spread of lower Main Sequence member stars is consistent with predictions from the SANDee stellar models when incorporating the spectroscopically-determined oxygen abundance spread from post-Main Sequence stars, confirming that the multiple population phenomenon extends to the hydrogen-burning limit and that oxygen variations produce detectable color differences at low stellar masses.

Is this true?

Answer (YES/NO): NO